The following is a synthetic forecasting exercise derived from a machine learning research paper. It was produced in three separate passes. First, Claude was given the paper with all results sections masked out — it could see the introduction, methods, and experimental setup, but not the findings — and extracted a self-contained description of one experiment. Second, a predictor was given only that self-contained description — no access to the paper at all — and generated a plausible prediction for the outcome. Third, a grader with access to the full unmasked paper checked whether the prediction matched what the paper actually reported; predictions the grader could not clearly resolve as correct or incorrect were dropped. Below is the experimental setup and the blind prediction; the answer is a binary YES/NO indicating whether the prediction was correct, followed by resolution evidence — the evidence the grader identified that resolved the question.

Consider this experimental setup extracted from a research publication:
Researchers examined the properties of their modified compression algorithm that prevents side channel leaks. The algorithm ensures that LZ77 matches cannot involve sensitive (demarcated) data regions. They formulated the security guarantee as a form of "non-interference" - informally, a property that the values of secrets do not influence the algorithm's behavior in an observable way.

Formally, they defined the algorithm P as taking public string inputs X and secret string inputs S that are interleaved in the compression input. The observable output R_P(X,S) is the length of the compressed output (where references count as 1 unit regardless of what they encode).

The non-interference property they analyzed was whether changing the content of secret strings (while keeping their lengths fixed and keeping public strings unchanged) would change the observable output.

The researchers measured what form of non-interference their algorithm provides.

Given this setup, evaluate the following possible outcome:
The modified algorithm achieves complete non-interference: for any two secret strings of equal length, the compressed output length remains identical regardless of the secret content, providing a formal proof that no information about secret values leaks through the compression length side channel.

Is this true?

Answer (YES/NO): YES